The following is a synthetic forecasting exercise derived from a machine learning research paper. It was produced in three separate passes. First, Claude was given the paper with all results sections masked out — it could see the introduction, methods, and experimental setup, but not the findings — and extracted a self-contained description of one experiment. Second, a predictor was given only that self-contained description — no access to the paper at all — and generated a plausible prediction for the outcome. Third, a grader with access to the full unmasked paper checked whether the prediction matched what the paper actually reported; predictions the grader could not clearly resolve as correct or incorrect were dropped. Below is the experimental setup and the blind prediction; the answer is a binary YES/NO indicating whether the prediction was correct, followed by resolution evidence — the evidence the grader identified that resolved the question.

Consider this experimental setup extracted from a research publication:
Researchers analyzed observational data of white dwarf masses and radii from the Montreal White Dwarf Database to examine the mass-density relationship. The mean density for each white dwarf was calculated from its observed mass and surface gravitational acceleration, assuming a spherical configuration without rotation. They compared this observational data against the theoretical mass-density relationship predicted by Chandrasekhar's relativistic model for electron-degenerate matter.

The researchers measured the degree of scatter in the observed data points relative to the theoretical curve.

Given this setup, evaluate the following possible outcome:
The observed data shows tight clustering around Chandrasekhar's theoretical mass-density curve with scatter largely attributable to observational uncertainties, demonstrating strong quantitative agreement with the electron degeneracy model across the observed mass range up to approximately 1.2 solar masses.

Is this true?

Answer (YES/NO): NO